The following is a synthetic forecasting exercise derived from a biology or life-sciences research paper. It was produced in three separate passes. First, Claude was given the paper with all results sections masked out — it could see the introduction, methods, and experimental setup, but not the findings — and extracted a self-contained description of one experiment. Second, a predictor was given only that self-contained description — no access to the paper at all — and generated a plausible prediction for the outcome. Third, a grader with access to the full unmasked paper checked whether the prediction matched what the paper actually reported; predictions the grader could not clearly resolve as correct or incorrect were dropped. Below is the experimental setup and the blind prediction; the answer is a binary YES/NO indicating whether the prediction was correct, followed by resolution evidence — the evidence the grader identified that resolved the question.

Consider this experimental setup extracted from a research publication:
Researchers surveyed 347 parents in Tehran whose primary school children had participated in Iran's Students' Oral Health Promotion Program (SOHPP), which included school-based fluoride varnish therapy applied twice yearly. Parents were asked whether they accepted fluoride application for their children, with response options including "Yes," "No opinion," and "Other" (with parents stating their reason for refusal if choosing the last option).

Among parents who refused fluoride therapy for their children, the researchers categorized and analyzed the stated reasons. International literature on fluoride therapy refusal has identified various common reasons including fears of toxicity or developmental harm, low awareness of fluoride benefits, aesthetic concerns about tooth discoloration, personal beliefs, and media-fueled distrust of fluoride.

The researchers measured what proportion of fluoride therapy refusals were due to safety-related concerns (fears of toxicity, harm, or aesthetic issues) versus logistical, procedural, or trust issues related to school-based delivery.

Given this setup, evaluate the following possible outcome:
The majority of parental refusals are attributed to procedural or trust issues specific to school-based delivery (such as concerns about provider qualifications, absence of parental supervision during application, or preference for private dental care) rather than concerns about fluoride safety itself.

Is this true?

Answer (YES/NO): YES